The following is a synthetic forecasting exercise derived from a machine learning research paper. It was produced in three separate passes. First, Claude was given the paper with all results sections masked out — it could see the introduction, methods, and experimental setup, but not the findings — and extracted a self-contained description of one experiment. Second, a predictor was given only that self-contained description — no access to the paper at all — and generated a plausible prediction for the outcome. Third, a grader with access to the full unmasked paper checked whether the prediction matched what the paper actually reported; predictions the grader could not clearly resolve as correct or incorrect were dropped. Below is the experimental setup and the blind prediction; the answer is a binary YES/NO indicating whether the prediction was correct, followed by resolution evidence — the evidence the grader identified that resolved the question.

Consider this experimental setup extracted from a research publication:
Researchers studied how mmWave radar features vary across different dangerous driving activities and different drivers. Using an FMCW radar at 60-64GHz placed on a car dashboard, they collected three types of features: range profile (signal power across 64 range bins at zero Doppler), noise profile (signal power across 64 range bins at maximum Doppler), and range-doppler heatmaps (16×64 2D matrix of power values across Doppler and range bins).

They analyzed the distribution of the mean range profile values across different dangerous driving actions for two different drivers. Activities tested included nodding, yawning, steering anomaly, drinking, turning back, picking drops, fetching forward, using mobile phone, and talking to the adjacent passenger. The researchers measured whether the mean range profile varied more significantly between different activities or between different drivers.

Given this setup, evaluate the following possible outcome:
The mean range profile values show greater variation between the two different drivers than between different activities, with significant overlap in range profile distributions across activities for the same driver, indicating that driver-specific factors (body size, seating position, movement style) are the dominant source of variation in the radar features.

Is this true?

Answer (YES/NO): YES